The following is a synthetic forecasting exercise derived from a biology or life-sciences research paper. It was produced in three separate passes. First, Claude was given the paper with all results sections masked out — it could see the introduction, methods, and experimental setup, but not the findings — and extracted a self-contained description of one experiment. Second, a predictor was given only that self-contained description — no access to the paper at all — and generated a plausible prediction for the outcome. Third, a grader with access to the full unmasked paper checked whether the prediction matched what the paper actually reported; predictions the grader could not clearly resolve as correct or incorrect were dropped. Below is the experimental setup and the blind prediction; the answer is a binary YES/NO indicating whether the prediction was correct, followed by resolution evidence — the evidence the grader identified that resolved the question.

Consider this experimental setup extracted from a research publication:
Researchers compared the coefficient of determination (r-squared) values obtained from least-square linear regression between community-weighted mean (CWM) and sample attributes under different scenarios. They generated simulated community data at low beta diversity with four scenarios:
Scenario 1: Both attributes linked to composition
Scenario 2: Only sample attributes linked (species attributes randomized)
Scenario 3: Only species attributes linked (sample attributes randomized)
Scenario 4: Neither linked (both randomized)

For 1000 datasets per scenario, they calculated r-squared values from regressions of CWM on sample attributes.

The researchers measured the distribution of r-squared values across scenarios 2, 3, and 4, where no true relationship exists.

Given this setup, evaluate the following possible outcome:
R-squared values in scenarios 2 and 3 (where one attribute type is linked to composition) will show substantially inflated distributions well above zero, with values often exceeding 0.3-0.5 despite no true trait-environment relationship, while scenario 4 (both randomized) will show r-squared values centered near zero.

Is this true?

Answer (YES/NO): NO